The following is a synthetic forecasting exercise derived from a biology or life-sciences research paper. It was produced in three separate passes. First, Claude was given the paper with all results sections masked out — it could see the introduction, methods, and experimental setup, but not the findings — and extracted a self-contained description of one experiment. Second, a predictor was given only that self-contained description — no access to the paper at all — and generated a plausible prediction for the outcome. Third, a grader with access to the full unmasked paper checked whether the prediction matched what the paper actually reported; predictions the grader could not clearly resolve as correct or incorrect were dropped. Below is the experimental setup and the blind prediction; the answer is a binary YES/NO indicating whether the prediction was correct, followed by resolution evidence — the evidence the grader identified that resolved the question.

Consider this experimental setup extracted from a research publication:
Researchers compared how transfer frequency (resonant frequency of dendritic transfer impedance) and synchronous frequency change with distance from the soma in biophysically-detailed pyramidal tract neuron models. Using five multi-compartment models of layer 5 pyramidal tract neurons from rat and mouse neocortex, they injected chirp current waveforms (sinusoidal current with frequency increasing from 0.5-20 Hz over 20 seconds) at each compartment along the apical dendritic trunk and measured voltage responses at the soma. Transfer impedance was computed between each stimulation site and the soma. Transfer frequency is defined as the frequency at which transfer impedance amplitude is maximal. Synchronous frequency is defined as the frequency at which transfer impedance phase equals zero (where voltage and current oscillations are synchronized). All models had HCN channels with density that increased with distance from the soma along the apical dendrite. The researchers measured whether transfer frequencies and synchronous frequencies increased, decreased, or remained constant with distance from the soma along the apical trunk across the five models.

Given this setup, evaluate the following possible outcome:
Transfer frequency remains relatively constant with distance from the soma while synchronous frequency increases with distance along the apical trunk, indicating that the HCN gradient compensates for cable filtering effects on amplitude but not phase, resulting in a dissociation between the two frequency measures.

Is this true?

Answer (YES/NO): NO